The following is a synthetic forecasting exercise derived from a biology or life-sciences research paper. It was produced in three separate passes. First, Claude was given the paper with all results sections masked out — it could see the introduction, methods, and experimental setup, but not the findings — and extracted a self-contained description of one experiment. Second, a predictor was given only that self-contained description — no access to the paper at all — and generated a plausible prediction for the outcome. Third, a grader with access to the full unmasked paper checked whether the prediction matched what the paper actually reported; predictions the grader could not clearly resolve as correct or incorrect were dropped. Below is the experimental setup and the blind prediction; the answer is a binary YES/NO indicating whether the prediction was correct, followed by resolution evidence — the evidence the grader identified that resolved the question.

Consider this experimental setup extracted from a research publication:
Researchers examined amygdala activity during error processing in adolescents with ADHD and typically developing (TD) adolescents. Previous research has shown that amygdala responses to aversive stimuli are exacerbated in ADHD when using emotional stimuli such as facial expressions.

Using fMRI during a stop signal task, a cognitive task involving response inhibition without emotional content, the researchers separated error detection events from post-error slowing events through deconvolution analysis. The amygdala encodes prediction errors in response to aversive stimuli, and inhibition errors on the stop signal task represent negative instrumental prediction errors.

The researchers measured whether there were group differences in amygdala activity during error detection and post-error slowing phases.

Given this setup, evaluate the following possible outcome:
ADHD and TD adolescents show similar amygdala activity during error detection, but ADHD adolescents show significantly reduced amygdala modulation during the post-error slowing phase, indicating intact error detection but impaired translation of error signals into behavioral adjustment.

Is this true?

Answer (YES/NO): NO